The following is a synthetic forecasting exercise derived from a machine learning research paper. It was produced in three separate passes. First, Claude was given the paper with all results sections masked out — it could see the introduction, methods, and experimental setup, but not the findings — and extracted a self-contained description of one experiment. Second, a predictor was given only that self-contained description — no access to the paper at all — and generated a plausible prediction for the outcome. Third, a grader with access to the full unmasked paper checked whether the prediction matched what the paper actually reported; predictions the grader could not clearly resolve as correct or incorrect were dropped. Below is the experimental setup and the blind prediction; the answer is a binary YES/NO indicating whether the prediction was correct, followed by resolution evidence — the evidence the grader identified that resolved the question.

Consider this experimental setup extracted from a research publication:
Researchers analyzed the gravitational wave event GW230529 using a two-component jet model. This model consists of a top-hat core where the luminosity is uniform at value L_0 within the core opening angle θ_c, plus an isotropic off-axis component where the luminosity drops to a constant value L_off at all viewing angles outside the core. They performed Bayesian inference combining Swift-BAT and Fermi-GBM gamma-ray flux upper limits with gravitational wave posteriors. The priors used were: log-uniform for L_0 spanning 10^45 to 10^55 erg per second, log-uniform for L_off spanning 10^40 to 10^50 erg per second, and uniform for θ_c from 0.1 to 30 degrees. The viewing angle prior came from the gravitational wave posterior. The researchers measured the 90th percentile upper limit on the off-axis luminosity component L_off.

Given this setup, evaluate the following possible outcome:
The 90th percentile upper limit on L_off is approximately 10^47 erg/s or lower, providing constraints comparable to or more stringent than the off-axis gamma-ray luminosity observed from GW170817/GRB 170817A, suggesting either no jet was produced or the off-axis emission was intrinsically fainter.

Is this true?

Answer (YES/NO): NO